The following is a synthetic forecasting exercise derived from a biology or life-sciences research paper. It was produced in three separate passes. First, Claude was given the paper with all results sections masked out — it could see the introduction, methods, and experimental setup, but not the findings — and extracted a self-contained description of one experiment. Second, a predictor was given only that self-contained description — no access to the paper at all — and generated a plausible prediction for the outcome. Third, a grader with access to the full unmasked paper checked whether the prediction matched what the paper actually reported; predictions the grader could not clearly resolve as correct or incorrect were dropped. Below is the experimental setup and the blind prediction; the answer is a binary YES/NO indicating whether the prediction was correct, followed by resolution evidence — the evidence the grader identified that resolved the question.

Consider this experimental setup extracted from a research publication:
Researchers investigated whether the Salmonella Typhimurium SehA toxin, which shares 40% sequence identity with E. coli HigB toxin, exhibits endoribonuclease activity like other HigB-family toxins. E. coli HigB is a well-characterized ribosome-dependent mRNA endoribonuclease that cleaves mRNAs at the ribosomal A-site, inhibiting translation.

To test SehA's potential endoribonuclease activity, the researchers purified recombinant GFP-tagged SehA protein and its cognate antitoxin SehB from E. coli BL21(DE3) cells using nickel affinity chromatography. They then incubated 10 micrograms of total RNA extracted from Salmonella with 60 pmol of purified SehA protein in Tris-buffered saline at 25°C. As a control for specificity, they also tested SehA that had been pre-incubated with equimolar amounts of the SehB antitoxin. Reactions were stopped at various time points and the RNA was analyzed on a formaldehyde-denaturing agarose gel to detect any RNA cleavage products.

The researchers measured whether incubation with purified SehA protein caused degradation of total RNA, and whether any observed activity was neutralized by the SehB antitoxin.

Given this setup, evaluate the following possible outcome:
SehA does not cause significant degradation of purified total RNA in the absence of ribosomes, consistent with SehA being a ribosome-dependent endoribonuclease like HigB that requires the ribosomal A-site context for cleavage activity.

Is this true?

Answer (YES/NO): NO